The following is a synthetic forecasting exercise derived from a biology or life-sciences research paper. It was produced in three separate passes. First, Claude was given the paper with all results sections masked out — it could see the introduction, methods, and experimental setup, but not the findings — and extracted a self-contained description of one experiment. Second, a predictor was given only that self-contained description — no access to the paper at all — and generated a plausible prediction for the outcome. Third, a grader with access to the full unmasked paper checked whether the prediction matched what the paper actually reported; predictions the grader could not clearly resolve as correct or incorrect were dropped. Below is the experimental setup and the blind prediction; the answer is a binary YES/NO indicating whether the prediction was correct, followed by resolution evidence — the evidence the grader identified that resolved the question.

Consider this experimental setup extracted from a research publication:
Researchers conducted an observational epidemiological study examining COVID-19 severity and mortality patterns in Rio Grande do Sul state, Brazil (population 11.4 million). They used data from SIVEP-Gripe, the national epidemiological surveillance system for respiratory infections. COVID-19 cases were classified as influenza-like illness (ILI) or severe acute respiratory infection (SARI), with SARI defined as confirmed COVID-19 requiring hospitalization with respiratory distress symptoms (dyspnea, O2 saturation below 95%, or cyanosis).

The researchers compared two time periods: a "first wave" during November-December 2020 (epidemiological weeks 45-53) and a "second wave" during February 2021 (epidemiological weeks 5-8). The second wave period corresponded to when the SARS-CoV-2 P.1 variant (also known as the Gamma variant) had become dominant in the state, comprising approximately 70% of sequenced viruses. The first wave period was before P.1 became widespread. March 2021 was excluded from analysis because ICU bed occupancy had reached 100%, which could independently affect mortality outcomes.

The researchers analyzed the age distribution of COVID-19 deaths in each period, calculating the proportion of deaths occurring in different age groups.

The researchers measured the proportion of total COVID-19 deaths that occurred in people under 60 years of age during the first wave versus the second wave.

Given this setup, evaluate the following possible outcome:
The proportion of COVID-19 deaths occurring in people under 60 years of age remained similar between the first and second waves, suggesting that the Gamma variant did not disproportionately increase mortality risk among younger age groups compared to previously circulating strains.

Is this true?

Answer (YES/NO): NO